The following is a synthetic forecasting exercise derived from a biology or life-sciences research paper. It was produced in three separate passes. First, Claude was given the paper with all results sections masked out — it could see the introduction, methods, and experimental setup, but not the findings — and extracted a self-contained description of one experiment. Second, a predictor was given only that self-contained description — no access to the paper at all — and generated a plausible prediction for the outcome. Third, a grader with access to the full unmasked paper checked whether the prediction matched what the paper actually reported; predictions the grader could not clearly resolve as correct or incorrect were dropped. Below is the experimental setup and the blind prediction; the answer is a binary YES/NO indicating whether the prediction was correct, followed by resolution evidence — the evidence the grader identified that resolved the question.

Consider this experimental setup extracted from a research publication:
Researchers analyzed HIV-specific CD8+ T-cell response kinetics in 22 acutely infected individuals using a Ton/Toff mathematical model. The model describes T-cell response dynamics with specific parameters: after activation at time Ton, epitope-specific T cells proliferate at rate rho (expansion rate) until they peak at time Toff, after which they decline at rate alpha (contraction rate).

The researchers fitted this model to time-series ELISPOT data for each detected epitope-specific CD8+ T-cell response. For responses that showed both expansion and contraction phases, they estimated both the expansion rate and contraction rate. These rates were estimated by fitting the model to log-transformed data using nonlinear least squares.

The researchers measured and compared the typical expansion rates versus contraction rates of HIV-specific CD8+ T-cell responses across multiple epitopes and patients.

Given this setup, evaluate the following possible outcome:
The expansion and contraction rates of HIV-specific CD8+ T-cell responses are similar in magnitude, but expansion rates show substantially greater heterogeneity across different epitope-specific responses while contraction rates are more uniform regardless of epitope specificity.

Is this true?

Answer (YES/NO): NO